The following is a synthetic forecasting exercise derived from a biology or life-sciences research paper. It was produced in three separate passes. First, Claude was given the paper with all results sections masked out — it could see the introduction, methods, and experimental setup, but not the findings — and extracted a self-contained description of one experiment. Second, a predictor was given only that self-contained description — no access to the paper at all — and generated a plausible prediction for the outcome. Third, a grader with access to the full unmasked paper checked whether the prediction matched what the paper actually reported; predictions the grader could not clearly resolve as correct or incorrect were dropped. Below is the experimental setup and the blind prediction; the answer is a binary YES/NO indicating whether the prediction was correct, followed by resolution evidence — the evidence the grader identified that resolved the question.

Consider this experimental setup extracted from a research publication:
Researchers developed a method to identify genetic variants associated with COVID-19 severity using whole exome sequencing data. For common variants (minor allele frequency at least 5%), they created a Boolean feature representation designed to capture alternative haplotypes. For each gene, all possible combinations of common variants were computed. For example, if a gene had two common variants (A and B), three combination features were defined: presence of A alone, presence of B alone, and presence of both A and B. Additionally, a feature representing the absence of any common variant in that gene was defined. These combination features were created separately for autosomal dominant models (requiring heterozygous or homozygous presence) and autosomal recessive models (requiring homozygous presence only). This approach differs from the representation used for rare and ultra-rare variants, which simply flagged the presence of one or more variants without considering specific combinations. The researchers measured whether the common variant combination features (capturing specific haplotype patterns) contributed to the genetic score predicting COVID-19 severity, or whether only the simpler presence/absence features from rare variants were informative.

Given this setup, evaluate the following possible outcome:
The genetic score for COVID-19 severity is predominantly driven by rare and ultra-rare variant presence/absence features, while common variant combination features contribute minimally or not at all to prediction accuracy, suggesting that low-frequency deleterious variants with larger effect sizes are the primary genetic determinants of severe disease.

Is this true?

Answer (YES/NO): NO